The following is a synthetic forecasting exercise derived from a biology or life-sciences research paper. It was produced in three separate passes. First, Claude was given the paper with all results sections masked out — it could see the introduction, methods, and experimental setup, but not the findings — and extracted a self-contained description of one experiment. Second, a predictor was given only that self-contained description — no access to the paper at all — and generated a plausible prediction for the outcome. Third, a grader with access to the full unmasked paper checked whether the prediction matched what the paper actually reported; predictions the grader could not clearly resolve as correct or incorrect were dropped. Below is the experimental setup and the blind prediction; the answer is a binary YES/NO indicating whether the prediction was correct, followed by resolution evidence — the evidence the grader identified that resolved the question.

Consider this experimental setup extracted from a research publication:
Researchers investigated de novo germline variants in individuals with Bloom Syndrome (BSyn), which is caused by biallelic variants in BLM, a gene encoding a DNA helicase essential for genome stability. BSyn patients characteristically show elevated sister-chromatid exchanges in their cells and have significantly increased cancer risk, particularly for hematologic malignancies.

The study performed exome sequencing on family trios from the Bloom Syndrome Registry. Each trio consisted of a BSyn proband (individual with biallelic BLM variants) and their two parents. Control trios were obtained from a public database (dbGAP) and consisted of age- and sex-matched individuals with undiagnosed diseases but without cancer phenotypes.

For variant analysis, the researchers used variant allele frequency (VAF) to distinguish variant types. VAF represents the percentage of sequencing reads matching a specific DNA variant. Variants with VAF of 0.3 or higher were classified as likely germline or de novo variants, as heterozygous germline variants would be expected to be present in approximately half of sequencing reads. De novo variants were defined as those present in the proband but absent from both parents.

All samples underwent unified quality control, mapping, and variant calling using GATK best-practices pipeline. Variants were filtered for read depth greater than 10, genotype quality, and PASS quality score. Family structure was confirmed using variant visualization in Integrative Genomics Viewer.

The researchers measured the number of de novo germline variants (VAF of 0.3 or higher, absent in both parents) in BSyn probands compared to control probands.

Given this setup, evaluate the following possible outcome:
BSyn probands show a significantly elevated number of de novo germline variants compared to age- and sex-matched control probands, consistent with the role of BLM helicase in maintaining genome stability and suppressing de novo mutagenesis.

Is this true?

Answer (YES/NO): NO